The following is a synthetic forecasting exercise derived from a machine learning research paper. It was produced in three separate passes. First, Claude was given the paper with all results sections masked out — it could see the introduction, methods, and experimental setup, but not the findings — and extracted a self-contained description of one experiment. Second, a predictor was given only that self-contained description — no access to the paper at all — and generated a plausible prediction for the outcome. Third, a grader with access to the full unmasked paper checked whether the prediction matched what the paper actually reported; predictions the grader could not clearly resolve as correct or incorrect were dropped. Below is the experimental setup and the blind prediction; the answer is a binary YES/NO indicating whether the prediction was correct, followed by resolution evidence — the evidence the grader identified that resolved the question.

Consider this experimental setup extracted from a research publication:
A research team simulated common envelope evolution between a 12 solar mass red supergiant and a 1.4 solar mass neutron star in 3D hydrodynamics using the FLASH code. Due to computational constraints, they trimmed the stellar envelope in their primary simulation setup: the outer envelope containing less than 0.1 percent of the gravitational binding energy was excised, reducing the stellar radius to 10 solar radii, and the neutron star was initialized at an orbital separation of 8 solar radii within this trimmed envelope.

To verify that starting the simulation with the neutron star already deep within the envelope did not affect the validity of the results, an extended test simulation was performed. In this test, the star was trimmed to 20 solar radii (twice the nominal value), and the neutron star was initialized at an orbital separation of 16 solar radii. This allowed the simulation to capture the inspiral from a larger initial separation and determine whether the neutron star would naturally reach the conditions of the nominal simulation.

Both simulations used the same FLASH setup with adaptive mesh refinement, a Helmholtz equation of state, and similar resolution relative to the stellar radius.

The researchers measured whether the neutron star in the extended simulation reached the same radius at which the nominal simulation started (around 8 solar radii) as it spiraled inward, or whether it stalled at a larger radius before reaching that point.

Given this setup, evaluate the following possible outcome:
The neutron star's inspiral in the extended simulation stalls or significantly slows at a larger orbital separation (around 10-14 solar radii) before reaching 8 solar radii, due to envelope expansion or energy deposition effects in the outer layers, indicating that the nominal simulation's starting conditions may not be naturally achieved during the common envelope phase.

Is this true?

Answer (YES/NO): NO